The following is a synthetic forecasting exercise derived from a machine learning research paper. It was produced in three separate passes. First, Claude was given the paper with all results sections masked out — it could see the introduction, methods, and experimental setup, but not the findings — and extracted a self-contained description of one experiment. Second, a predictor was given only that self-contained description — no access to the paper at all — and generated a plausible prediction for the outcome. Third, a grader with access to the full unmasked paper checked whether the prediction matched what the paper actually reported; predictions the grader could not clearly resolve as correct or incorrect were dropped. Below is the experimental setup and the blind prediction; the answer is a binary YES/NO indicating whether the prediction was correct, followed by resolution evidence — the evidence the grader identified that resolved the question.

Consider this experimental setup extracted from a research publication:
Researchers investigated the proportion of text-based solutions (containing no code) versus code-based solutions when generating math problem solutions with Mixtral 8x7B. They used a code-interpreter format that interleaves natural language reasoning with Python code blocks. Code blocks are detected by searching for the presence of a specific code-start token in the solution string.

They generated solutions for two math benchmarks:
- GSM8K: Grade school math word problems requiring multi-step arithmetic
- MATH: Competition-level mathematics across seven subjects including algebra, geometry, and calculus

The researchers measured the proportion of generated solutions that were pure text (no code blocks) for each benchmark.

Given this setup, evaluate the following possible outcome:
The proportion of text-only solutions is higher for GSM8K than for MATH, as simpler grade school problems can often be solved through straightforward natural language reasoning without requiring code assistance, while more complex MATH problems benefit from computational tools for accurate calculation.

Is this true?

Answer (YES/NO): NO